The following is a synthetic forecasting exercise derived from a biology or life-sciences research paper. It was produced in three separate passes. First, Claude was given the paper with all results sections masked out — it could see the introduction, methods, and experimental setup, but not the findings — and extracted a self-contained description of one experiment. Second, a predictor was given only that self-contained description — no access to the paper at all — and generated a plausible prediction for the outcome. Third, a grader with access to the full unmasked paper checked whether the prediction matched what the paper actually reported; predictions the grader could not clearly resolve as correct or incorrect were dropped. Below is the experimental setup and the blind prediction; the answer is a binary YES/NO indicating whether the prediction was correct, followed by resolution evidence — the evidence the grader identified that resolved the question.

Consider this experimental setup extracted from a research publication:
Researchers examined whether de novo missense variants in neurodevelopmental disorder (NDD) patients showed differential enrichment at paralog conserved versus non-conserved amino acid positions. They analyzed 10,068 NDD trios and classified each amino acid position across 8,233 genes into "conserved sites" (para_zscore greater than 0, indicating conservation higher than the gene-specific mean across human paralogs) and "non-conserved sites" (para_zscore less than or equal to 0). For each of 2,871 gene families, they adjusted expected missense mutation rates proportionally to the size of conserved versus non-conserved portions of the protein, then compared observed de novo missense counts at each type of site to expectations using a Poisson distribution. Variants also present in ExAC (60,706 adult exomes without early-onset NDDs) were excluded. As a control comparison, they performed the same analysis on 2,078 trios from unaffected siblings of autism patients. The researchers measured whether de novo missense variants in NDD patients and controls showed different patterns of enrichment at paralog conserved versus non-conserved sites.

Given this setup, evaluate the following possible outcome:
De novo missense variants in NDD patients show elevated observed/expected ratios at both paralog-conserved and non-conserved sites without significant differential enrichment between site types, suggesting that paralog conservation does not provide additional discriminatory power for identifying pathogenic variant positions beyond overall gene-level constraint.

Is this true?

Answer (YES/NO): NO